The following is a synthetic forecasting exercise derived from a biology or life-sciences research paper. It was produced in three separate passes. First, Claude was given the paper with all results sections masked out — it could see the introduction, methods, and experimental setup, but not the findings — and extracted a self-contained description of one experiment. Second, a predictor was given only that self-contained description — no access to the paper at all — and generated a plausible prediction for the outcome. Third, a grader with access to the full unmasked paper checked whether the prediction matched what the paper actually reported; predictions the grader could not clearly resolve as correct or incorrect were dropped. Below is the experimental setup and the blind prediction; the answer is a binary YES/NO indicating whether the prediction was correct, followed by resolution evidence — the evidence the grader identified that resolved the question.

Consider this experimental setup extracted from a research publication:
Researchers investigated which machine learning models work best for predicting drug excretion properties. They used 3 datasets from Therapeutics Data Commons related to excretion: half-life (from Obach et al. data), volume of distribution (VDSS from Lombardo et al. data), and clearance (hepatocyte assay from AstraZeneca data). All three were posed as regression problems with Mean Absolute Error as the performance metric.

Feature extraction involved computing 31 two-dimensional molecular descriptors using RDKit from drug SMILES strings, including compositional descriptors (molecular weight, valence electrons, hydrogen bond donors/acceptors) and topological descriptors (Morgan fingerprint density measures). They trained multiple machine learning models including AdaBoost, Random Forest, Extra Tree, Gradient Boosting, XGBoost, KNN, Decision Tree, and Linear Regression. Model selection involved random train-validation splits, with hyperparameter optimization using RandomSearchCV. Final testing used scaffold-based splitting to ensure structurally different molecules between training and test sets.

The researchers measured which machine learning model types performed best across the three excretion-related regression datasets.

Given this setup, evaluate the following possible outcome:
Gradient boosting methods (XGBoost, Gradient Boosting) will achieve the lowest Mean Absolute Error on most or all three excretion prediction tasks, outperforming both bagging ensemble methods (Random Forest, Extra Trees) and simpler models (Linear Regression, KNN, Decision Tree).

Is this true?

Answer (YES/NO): NO